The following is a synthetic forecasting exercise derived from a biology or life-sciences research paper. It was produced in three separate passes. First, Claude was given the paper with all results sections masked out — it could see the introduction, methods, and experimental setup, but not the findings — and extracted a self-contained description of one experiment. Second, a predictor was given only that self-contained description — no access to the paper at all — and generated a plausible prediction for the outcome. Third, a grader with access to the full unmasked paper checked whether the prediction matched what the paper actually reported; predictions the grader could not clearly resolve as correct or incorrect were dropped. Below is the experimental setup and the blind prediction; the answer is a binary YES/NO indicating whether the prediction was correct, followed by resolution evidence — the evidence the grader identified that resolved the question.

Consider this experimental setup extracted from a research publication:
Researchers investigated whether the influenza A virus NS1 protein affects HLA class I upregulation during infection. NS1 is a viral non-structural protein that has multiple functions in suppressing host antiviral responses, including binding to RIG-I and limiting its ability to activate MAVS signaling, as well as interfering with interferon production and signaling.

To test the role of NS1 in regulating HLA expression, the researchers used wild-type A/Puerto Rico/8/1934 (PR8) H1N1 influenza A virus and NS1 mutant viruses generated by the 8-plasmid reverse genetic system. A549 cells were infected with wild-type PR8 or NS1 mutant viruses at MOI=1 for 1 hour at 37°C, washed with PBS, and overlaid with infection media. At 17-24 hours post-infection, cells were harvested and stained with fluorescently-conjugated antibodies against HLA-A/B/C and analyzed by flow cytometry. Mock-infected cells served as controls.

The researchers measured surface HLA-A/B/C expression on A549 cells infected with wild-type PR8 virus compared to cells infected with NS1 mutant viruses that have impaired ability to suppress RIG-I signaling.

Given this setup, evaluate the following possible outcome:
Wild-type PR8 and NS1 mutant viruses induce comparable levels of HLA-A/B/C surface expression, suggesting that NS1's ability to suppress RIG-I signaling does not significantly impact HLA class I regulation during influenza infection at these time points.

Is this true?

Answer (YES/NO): NO